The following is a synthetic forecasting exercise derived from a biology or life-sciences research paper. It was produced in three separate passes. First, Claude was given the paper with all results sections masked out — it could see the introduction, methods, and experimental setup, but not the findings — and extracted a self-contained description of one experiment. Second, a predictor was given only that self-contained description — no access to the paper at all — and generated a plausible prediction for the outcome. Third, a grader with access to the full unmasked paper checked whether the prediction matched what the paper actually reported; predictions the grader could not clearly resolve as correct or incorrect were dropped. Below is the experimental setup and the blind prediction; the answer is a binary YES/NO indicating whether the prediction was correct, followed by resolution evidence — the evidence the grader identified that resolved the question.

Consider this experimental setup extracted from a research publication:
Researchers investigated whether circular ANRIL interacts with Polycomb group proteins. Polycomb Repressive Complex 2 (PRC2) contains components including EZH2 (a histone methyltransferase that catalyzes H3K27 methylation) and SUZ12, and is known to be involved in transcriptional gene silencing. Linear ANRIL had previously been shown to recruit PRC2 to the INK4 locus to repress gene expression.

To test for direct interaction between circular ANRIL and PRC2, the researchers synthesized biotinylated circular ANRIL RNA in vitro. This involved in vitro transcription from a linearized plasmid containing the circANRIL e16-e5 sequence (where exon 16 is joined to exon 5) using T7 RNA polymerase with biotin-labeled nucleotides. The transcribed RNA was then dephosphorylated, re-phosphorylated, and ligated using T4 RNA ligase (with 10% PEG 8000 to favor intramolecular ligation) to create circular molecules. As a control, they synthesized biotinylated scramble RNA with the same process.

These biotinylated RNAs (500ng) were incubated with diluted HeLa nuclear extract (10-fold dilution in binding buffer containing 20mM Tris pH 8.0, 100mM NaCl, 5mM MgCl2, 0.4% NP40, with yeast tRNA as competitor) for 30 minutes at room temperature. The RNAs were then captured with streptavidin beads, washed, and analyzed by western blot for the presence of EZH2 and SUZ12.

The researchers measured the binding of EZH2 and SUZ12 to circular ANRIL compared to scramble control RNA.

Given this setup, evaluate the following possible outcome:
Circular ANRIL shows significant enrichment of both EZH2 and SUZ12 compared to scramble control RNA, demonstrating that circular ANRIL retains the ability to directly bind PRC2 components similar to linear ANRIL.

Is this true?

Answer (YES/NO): YES